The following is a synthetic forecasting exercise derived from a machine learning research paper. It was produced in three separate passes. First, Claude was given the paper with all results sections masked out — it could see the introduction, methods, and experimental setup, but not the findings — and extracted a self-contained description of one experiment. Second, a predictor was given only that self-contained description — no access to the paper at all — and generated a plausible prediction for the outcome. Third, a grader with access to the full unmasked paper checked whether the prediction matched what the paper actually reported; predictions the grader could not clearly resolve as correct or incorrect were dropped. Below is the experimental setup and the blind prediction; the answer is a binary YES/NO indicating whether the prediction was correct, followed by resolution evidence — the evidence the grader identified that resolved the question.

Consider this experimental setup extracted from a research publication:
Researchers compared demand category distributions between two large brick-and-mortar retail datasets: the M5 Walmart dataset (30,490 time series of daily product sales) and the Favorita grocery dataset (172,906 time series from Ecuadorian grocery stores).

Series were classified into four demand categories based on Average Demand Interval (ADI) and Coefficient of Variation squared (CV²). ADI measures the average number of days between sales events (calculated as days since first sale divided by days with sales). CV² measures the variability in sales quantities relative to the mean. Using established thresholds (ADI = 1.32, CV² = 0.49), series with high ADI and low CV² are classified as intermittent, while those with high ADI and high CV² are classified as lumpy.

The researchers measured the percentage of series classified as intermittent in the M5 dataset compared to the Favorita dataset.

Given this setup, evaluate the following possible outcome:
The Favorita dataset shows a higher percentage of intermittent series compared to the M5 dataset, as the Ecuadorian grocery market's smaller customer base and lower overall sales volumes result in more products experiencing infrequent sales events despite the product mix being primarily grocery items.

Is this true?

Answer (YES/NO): NO